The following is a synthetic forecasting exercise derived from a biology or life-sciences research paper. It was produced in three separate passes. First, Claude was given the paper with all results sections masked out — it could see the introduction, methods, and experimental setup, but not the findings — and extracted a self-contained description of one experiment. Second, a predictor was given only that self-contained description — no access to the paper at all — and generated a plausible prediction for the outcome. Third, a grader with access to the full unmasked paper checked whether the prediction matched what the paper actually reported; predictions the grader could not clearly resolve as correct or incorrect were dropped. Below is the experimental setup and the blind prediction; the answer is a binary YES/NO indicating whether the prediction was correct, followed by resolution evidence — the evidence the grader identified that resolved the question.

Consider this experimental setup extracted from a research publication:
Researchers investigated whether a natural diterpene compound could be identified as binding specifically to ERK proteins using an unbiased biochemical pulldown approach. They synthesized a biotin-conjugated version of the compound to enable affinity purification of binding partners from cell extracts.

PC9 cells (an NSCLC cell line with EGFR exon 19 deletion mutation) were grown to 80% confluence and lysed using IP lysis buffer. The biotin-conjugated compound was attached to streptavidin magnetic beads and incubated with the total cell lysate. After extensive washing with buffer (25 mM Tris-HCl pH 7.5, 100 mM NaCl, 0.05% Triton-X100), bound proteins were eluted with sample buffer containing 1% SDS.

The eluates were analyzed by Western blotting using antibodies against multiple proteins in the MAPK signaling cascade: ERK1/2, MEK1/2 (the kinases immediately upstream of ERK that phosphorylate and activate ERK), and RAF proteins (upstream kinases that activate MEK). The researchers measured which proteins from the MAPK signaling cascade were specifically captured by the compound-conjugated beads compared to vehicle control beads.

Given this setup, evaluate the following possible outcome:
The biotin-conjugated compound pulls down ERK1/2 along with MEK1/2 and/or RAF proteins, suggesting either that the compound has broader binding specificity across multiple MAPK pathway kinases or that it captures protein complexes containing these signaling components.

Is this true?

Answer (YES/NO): NO